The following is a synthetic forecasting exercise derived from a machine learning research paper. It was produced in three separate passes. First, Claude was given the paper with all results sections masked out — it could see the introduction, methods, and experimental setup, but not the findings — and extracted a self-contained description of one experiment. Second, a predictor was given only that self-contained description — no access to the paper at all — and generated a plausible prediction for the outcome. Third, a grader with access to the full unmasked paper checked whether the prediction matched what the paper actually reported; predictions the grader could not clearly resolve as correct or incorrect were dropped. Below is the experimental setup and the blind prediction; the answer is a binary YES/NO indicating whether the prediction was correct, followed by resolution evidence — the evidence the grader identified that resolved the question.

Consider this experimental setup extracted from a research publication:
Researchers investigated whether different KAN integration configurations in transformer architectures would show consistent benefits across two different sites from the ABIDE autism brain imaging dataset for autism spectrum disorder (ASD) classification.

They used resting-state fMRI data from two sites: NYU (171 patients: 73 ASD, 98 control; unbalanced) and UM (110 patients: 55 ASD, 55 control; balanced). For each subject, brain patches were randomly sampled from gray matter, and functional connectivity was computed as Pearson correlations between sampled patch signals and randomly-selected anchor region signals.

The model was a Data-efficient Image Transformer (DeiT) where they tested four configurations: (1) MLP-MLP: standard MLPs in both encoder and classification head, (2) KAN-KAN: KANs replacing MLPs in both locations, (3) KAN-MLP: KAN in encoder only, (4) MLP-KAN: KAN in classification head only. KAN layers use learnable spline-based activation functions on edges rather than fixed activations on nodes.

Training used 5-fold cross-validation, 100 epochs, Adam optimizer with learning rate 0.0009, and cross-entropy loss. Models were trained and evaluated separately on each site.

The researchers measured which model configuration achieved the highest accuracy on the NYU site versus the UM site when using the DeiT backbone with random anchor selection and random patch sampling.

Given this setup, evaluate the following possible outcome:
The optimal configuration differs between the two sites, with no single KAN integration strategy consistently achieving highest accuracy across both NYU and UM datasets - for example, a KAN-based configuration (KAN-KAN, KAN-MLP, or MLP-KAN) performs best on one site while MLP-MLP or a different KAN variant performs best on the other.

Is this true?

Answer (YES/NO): YES